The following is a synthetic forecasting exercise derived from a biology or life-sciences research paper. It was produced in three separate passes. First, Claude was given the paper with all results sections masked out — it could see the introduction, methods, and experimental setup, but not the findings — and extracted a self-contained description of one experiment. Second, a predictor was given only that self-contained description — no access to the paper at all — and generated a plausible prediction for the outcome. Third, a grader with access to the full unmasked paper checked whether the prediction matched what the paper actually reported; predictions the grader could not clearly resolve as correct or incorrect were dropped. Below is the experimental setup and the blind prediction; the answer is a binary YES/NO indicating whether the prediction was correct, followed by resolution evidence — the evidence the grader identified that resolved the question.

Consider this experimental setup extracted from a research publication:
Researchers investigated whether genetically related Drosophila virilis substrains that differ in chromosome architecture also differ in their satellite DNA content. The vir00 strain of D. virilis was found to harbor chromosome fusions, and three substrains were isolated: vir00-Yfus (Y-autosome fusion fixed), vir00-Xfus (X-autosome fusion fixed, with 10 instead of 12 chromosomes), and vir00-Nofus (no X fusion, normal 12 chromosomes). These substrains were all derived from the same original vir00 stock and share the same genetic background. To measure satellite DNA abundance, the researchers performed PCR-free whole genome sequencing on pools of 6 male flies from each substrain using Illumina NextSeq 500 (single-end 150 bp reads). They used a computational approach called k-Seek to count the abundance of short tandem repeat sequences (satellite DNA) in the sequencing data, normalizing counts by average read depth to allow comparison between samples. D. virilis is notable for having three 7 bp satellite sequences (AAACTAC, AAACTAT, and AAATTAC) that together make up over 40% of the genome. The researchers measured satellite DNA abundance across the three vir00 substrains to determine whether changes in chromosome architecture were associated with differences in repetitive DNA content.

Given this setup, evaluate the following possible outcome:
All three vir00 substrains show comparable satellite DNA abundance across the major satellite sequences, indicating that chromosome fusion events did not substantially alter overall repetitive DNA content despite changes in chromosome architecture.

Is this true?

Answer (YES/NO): NO